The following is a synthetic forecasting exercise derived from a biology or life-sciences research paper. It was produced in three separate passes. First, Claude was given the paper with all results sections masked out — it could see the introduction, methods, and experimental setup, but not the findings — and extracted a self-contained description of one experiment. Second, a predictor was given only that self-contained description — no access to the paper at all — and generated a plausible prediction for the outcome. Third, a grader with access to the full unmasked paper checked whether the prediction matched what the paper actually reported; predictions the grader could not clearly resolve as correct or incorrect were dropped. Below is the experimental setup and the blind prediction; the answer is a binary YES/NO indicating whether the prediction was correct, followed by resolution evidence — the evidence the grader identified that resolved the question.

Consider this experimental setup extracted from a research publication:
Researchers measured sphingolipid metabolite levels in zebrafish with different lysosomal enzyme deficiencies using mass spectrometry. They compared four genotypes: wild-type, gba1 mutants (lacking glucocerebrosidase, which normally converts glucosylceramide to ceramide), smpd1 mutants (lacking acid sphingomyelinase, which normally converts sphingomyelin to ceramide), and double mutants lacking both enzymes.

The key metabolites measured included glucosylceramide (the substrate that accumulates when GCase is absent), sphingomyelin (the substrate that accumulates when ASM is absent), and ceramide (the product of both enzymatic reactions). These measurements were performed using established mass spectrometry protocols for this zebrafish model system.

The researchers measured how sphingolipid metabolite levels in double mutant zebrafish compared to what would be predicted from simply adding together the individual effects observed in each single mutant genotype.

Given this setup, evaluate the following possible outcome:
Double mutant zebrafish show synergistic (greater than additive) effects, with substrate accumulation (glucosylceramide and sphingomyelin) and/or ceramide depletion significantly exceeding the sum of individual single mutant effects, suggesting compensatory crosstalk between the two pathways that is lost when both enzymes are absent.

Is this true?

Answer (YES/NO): NO